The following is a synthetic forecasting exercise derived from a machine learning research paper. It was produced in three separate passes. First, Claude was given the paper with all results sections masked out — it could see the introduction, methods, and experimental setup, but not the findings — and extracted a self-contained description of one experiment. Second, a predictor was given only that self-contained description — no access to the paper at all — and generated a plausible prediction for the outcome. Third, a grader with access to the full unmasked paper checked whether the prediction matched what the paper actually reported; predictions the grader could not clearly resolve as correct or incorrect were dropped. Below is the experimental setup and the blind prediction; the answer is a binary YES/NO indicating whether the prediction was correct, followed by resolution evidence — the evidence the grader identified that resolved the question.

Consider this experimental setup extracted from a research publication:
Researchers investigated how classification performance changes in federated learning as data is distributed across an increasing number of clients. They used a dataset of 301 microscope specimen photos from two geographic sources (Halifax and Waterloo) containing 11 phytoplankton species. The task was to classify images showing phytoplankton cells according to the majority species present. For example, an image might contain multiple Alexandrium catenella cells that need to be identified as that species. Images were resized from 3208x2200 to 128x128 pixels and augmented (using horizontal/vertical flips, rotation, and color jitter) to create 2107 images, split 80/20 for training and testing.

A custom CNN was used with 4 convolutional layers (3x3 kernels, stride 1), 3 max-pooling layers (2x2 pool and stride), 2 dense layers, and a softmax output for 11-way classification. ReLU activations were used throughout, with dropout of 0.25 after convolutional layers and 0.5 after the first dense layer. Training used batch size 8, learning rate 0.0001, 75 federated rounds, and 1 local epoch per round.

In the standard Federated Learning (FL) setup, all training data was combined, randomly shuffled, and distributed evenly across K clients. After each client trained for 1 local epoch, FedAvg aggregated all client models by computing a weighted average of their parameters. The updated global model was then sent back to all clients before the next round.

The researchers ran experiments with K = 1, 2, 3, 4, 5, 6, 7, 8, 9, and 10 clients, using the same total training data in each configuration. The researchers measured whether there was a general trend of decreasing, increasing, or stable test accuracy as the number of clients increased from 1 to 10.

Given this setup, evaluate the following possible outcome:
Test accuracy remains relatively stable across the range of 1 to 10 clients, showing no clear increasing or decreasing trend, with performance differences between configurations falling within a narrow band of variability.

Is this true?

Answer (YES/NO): NO